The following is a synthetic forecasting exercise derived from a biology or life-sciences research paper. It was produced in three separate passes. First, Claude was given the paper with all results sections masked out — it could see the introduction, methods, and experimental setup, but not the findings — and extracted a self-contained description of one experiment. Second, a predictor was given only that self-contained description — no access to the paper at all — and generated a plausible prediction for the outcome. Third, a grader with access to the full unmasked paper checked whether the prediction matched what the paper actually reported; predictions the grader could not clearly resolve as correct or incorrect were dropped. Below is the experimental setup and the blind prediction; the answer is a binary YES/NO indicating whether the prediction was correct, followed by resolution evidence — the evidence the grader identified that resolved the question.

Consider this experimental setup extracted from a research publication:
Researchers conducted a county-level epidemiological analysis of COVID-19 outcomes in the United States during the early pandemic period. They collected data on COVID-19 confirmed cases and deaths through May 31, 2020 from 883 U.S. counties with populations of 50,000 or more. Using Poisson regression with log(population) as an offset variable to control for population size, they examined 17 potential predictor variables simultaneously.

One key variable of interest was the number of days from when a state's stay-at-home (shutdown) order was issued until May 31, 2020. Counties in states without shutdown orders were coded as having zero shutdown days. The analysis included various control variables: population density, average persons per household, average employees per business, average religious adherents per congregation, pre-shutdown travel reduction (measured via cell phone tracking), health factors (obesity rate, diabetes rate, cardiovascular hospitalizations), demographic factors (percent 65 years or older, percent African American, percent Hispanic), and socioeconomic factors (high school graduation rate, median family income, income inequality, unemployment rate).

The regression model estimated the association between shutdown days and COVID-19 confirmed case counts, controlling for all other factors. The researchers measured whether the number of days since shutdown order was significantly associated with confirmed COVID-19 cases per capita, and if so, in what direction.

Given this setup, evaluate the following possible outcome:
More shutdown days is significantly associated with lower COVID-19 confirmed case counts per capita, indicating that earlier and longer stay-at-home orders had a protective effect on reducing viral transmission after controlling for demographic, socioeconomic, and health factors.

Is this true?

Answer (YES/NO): YES